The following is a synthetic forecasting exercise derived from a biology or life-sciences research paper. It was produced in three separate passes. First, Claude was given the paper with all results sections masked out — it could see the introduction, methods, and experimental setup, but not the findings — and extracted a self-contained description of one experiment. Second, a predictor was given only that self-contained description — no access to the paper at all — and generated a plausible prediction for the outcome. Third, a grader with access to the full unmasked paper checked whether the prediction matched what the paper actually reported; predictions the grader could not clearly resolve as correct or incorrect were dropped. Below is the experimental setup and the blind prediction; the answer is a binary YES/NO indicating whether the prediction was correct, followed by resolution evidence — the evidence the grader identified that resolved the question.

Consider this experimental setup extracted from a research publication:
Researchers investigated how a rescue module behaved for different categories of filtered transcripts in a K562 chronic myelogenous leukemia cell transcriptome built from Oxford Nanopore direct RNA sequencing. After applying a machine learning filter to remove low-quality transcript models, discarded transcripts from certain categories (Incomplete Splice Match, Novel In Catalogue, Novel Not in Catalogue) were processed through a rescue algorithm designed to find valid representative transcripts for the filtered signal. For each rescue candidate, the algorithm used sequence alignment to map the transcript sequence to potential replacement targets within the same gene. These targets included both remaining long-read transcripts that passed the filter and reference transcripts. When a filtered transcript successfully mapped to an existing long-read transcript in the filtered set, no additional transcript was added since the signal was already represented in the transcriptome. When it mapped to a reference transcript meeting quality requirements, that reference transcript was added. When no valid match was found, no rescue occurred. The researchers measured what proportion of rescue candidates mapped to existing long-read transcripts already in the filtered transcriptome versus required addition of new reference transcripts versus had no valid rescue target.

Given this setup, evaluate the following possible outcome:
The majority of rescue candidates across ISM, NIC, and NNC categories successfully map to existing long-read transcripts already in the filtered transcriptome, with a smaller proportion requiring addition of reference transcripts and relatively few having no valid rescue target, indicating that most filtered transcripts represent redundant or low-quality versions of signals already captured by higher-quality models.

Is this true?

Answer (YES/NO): NO